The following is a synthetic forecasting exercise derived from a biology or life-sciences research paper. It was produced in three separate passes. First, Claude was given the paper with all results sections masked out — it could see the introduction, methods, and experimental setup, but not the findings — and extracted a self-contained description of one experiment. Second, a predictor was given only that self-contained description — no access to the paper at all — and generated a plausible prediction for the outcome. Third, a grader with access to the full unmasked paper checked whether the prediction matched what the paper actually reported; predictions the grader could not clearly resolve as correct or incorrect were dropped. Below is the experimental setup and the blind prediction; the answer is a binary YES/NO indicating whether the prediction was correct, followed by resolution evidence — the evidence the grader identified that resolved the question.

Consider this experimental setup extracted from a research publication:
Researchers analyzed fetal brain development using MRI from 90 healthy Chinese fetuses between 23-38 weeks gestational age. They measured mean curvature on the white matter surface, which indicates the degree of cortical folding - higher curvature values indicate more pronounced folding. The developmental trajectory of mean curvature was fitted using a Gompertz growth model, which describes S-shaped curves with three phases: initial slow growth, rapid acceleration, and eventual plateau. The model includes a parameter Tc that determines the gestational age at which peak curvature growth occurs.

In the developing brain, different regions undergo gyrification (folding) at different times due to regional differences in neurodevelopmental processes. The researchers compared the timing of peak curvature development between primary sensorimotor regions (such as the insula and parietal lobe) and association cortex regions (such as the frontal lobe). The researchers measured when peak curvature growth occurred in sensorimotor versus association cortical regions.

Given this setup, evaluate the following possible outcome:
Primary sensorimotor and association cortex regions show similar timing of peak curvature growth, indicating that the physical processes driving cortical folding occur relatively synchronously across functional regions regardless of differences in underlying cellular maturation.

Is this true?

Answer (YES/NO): NO